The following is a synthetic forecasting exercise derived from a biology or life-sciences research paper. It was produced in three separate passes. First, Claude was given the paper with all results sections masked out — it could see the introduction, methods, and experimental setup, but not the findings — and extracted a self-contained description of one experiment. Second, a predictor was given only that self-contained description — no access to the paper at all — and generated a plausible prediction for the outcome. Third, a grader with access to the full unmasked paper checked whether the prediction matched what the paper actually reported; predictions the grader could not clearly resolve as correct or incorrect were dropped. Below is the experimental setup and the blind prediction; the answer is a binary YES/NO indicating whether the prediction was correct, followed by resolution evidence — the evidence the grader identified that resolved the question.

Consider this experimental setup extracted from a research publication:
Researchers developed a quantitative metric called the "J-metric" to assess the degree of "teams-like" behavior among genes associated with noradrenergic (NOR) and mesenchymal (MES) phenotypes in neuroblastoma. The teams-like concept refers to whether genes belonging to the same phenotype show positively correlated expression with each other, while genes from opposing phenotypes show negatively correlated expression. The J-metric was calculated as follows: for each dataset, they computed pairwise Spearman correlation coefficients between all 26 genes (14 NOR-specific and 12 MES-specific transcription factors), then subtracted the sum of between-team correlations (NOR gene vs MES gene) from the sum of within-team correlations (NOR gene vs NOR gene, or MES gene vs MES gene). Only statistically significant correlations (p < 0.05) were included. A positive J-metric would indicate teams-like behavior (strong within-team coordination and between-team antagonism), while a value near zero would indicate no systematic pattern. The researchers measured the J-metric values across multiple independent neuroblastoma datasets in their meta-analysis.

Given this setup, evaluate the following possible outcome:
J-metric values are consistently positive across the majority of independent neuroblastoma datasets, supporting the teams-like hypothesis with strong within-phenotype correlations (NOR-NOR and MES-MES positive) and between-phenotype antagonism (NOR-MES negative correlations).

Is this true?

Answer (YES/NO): YES